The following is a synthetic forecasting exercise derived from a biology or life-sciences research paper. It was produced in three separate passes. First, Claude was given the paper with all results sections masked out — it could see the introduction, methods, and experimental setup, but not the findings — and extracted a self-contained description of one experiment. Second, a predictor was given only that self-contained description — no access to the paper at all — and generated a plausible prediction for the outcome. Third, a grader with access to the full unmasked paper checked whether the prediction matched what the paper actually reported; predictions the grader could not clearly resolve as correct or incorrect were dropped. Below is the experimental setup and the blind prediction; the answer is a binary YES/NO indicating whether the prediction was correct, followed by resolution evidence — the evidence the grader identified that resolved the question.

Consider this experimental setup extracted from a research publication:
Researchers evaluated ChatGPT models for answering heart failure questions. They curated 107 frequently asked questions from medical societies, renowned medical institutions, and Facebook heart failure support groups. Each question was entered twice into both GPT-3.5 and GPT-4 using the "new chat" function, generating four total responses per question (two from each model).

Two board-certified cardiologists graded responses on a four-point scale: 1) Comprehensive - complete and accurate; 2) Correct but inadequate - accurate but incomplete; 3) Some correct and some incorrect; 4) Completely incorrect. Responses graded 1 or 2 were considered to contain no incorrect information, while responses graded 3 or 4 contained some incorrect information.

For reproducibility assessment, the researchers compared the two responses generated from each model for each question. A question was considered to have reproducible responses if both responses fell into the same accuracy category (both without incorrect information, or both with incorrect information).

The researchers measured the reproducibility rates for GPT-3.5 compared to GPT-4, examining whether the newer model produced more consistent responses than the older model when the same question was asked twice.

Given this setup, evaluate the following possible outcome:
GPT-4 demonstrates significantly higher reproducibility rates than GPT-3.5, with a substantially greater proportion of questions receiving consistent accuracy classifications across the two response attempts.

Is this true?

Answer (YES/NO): NO